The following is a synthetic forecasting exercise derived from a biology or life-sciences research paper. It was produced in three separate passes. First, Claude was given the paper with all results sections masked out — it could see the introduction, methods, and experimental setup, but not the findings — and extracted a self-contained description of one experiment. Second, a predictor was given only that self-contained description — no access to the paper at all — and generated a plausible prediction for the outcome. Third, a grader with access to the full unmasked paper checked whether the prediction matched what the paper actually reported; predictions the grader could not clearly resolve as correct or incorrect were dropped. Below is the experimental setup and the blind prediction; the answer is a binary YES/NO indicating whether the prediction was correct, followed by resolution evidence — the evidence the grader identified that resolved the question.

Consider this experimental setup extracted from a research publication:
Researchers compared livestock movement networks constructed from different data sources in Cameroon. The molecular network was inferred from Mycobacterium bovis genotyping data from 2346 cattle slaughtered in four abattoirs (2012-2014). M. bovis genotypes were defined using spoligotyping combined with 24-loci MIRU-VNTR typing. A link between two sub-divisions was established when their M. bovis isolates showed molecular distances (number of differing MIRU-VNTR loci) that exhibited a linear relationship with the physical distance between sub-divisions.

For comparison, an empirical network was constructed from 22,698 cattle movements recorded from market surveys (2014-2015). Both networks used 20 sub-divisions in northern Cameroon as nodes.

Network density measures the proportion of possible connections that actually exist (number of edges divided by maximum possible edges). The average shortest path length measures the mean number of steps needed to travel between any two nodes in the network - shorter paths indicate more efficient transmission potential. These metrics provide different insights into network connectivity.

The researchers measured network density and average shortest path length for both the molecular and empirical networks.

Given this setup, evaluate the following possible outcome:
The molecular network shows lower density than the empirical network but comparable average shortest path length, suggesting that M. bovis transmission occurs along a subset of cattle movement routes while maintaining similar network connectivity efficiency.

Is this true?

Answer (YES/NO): NO